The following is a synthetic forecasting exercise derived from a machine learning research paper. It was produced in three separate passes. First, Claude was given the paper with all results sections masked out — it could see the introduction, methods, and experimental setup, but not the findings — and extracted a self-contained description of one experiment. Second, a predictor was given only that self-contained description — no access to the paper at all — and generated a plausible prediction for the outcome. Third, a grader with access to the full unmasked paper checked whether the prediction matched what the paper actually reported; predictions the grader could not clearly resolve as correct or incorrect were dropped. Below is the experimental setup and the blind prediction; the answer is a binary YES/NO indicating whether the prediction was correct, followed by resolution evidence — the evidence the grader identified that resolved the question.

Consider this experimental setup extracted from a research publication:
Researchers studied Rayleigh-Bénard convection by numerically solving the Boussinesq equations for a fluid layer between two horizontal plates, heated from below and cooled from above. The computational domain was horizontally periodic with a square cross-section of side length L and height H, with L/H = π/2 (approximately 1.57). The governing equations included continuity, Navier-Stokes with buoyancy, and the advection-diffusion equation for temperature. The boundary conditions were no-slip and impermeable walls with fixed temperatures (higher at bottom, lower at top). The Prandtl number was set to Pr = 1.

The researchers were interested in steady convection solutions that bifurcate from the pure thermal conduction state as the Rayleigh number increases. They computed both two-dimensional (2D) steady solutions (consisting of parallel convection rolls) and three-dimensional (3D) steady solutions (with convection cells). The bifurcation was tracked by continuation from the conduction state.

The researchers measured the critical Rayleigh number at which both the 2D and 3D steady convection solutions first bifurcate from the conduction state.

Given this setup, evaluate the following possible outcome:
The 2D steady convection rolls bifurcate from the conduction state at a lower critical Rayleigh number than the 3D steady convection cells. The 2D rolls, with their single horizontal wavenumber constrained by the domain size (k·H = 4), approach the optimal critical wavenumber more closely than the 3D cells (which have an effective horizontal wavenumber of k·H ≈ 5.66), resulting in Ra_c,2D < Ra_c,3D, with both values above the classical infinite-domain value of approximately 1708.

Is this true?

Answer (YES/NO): NO